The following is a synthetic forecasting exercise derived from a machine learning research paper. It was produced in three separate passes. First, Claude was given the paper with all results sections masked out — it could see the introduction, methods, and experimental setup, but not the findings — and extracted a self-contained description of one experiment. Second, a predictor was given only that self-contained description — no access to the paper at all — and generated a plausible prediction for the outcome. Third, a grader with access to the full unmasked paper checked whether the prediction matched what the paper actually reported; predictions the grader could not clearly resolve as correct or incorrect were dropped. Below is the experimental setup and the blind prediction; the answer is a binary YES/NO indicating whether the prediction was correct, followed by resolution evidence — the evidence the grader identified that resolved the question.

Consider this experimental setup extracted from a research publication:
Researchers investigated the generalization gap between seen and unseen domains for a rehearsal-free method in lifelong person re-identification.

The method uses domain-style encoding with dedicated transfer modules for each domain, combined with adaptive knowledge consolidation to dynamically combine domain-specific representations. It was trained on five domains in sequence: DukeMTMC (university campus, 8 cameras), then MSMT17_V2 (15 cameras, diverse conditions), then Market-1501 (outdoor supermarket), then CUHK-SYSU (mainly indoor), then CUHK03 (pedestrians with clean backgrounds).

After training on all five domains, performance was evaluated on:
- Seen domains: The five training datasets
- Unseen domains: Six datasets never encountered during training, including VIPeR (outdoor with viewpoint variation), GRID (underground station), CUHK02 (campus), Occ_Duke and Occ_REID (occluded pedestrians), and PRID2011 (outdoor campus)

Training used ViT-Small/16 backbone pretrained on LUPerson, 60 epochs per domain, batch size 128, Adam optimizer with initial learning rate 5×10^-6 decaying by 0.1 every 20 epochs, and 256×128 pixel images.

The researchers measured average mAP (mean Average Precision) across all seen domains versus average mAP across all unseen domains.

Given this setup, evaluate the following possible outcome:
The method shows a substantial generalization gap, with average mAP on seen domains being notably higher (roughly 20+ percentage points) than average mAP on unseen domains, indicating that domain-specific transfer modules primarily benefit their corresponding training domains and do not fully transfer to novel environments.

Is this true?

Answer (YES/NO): NO